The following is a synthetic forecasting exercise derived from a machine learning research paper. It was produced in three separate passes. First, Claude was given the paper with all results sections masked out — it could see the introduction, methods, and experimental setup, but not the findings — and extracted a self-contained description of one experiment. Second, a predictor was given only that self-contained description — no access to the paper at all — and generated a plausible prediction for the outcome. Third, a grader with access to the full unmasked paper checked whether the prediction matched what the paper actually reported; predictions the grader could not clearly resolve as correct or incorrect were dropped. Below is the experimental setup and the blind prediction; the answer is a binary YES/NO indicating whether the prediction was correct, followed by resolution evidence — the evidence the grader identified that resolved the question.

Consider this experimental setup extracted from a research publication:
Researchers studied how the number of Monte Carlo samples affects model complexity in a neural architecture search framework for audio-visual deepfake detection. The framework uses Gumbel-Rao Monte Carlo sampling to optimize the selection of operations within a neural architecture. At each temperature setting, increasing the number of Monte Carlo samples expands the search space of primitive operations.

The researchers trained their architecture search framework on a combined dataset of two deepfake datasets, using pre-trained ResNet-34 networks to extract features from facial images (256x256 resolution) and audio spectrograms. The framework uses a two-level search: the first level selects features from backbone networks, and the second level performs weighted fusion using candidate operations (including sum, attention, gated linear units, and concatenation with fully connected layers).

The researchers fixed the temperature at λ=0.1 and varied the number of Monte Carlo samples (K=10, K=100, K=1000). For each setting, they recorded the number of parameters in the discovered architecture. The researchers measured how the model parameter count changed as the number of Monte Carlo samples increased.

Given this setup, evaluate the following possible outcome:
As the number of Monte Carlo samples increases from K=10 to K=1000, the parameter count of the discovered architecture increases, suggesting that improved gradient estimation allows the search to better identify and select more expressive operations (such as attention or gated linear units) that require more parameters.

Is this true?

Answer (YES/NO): NO